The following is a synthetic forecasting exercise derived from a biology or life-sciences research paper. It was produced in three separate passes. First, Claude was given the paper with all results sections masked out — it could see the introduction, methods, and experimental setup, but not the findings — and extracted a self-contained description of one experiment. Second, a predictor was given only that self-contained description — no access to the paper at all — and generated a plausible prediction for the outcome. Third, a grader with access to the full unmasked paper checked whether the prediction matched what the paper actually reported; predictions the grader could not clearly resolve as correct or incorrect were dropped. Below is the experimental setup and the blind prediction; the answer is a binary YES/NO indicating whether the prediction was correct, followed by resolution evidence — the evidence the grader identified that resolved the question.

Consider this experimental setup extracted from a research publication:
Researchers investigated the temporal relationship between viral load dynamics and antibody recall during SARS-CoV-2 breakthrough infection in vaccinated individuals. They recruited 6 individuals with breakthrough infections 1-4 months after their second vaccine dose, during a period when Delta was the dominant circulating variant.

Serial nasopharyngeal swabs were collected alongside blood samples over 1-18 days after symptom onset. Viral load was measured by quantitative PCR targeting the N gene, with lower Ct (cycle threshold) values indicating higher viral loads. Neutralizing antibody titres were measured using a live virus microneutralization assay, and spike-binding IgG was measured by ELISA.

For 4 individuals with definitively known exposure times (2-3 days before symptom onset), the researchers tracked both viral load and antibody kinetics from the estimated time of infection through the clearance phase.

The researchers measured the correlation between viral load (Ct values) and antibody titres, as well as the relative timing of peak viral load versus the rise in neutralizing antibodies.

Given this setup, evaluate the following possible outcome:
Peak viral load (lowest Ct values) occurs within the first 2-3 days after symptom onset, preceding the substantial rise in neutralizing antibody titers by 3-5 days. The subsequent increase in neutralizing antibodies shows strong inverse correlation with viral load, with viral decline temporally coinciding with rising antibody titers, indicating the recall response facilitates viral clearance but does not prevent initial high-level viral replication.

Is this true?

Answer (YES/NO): NO